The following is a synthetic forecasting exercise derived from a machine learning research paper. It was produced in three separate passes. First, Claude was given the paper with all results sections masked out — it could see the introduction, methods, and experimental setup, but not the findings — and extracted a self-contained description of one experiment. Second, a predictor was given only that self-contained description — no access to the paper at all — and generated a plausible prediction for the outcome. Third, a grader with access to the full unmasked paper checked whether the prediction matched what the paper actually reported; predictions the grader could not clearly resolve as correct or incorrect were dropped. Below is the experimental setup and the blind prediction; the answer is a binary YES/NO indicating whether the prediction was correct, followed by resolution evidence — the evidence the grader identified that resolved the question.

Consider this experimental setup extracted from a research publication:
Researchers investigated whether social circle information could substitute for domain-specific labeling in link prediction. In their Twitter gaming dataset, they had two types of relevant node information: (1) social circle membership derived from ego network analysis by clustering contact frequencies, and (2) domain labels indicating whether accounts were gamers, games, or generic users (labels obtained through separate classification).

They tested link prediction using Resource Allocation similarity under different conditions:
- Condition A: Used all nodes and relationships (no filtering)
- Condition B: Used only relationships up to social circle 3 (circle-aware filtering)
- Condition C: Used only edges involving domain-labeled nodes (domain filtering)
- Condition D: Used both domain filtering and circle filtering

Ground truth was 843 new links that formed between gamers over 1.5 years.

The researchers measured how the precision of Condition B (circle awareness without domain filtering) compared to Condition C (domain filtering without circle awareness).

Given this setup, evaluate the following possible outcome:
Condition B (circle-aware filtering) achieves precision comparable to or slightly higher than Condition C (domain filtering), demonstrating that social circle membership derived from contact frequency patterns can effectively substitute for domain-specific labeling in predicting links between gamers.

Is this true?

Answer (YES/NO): YES